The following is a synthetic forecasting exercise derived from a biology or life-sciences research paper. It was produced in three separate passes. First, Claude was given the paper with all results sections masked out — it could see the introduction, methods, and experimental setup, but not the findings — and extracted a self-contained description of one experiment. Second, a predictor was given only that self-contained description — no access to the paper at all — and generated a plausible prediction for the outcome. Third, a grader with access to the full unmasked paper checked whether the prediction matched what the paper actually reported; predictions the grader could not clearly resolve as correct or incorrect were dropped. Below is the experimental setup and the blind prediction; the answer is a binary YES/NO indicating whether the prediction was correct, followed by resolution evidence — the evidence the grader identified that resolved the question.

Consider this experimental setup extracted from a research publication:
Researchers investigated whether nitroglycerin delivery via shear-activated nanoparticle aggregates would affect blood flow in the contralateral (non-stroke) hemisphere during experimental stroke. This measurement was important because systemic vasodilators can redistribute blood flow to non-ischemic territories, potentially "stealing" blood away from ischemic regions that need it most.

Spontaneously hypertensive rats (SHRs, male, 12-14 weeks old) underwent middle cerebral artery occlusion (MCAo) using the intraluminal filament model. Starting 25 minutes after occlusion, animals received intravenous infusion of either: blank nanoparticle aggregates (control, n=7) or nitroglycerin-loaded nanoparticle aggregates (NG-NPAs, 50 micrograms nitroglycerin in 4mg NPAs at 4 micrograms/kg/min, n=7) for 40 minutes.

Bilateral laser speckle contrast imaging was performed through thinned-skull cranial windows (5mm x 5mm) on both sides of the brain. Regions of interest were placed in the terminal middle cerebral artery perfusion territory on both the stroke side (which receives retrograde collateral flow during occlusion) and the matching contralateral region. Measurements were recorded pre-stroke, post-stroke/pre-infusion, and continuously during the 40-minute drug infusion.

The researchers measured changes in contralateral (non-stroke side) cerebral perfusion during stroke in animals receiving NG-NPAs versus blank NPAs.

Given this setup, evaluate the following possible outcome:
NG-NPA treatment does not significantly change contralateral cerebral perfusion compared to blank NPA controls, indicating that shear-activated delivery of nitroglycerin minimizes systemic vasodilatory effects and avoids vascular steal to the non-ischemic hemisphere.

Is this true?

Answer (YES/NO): YES